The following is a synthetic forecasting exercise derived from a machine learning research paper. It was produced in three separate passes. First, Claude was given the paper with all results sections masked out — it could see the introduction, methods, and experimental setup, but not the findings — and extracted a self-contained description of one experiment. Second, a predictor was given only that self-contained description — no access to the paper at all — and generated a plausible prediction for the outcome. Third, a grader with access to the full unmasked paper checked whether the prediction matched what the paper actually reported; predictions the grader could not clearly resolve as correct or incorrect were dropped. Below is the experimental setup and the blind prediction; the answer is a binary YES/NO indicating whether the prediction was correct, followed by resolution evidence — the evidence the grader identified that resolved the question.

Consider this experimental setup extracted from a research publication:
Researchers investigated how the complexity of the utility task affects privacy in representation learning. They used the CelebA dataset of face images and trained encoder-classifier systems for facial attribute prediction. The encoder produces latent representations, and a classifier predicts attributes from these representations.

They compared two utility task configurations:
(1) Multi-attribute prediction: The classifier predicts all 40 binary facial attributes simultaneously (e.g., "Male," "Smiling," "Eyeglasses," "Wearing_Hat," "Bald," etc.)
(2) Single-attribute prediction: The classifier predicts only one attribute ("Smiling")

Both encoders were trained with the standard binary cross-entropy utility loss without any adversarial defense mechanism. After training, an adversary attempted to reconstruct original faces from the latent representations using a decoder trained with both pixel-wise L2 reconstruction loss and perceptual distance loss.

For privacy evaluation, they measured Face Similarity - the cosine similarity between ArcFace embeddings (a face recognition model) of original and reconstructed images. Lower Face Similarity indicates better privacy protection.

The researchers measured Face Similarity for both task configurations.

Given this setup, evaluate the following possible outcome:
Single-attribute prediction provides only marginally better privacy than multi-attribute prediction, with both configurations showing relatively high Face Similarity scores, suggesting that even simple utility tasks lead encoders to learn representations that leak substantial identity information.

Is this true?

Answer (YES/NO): NO